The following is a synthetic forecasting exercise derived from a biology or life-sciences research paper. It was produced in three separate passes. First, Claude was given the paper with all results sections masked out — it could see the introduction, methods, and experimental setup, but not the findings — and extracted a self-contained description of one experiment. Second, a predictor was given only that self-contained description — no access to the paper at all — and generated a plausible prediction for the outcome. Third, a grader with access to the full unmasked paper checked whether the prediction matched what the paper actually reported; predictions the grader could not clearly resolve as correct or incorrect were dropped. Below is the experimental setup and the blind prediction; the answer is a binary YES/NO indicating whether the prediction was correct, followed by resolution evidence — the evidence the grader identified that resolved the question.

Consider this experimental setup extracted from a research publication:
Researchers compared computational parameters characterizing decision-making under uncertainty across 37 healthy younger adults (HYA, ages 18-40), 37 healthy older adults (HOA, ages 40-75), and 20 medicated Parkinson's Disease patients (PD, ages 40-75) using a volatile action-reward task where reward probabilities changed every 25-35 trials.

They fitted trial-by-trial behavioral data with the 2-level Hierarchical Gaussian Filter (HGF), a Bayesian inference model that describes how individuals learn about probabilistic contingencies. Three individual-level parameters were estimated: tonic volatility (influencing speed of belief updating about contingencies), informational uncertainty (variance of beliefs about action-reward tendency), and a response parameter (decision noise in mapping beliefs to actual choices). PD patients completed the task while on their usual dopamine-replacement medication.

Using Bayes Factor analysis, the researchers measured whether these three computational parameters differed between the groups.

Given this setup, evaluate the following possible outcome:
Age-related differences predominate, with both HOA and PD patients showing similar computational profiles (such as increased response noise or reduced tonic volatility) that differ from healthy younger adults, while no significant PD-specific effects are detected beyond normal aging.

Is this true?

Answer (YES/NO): NO